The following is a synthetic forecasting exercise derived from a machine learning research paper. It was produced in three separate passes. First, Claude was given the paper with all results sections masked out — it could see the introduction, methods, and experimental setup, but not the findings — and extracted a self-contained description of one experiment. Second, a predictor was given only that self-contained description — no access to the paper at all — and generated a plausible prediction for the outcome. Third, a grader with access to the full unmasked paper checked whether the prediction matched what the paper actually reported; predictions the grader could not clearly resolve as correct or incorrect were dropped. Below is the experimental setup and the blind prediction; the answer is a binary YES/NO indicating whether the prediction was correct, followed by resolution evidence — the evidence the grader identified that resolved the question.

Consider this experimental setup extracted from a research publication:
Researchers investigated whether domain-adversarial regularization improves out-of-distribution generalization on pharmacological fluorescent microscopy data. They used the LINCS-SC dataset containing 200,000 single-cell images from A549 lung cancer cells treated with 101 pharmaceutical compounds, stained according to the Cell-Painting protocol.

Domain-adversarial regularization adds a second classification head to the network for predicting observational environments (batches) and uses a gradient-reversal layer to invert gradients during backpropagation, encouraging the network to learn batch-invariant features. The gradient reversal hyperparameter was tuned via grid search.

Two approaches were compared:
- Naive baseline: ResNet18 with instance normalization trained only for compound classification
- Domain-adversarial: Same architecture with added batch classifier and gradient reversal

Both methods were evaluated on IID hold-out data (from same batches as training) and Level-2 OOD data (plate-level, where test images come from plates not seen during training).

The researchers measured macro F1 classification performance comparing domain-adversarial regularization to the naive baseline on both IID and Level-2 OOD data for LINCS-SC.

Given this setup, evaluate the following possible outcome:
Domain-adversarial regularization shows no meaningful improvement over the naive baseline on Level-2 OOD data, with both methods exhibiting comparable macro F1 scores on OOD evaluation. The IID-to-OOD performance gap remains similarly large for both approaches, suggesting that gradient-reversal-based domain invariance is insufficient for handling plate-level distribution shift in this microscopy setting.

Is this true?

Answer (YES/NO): YES